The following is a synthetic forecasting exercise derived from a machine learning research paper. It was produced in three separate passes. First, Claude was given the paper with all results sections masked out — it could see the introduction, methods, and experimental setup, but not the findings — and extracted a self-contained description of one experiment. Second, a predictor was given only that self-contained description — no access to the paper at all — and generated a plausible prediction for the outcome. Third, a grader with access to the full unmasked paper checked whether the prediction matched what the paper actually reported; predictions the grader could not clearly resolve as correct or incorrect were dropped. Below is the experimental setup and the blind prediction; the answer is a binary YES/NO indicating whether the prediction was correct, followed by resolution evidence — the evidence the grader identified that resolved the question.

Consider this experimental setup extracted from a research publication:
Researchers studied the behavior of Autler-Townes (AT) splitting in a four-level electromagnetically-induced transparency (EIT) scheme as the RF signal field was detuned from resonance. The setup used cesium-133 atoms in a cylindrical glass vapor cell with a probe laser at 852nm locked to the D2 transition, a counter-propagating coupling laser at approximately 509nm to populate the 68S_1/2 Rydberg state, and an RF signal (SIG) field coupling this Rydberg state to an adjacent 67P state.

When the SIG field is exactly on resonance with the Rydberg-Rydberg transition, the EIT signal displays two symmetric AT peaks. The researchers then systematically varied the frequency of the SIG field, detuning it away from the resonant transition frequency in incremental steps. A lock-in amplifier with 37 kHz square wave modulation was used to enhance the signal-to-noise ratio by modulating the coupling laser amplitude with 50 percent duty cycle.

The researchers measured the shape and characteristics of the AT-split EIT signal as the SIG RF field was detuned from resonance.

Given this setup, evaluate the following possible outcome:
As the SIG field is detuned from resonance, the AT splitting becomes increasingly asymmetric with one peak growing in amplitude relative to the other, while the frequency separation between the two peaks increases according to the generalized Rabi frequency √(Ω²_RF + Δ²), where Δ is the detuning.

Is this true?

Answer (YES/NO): NO